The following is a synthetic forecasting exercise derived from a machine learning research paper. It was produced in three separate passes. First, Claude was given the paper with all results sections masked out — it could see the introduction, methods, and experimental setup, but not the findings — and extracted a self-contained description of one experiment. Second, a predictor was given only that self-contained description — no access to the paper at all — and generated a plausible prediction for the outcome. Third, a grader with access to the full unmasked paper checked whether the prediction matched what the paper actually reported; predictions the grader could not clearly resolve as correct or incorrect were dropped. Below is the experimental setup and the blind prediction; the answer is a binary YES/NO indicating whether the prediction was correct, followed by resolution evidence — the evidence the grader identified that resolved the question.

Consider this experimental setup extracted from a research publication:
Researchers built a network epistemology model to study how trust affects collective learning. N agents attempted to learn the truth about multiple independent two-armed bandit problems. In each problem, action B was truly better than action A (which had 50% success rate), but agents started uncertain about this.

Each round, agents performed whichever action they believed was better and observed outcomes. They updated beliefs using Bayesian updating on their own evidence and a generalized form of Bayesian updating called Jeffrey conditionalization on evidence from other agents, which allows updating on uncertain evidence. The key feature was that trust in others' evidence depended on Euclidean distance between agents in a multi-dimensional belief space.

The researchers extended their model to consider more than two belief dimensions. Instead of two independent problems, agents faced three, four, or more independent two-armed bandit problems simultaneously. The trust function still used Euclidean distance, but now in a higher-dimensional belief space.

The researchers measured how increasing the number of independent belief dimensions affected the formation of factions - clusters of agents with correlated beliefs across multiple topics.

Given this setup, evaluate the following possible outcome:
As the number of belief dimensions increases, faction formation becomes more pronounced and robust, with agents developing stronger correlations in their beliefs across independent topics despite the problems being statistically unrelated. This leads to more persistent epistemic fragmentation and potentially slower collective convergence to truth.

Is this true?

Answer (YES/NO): NO